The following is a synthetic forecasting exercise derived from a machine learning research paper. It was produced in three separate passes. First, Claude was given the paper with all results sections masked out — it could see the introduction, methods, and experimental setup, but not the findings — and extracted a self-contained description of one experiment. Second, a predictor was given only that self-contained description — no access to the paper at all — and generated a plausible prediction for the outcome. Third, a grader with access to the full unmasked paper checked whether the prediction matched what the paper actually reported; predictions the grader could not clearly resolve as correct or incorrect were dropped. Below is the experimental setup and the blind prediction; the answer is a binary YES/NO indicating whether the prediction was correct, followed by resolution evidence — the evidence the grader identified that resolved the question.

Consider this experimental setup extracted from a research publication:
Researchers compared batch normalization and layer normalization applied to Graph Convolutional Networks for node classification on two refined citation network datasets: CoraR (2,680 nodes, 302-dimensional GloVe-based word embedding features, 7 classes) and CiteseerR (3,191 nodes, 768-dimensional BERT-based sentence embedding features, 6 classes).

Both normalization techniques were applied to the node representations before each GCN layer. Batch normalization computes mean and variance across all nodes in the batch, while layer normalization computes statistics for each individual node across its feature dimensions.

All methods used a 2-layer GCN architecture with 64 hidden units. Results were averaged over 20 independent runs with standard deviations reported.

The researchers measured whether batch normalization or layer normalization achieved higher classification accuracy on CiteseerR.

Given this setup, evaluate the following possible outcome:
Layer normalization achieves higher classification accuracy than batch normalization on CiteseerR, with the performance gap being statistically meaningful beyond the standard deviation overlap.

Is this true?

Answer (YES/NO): NO